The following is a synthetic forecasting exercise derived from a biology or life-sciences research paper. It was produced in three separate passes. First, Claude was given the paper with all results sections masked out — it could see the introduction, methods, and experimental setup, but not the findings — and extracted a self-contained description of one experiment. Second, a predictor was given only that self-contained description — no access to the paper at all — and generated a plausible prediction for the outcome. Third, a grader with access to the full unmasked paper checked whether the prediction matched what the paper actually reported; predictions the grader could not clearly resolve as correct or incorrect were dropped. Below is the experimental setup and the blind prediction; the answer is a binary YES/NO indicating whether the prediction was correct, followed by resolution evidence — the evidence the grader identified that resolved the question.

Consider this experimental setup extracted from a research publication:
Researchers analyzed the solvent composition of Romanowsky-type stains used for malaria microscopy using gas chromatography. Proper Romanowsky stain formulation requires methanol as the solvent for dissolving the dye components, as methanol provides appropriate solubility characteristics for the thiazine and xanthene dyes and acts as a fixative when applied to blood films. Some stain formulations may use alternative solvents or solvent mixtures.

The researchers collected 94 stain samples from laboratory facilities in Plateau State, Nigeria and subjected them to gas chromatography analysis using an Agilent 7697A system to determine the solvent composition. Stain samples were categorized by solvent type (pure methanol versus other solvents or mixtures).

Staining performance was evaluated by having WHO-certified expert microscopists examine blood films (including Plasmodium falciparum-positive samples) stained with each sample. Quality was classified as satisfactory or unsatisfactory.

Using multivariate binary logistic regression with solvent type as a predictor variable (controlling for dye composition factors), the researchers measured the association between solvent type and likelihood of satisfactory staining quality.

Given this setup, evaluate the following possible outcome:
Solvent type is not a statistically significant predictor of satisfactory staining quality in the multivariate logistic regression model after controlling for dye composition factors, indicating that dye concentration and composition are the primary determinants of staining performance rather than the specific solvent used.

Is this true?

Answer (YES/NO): NO